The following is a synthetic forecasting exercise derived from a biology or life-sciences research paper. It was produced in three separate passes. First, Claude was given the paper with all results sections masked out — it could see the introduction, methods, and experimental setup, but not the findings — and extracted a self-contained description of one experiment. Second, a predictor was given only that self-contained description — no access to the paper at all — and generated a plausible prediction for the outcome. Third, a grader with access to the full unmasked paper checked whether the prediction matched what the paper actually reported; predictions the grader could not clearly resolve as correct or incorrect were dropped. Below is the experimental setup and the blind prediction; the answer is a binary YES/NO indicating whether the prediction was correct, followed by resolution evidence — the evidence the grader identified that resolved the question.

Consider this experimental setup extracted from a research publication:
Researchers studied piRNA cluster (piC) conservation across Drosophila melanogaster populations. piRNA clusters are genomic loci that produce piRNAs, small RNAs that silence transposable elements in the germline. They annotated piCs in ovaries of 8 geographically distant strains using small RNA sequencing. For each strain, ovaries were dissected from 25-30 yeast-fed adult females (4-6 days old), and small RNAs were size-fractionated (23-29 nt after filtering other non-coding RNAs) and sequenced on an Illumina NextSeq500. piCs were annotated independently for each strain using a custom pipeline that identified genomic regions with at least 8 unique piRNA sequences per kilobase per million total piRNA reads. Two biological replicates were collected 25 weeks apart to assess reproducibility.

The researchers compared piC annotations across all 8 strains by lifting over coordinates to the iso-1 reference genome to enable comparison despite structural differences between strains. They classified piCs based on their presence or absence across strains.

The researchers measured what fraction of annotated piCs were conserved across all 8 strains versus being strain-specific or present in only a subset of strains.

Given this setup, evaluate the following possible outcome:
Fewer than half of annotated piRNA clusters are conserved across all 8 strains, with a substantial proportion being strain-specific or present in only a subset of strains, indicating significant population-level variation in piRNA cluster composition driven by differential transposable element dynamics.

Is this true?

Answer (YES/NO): YES